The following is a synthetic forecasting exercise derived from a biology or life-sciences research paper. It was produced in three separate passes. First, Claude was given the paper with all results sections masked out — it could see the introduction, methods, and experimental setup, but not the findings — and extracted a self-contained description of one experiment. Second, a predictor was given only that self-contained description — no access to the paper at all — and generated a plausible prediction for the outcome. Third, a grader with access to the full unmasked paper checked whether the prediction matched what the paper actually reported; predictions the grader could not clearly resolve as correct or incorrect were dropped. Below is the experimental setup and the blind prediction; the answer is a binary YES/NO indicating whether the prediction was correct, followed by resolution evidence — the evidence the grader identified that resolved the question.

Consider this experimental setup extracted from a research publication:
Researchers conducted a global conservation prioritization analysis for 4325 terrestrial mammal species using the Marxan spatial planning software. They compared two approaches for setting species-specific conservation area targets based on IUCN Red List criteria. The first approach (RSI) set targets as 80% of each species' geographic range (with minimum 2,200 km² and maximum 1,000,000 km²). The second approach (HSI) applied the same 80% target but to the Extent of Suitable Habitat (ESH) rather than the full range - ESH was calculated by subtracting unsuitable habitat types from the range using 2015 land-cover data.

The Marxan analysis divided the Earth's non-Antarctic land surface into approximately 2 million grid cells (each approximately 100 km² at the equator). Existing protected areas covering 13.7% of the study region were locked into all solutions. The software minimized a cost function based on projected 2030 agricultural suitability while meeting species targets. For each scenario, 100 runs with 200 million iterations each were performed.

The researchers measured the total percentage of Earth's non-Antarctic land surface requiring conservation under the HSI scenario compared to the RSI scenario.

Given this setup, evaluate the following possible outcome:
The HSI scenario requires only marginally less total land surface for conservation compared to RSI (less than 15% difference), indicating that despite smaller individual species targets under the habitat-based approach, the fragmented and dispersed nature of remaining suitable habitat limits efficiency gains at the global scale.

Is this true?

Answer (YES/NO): NO